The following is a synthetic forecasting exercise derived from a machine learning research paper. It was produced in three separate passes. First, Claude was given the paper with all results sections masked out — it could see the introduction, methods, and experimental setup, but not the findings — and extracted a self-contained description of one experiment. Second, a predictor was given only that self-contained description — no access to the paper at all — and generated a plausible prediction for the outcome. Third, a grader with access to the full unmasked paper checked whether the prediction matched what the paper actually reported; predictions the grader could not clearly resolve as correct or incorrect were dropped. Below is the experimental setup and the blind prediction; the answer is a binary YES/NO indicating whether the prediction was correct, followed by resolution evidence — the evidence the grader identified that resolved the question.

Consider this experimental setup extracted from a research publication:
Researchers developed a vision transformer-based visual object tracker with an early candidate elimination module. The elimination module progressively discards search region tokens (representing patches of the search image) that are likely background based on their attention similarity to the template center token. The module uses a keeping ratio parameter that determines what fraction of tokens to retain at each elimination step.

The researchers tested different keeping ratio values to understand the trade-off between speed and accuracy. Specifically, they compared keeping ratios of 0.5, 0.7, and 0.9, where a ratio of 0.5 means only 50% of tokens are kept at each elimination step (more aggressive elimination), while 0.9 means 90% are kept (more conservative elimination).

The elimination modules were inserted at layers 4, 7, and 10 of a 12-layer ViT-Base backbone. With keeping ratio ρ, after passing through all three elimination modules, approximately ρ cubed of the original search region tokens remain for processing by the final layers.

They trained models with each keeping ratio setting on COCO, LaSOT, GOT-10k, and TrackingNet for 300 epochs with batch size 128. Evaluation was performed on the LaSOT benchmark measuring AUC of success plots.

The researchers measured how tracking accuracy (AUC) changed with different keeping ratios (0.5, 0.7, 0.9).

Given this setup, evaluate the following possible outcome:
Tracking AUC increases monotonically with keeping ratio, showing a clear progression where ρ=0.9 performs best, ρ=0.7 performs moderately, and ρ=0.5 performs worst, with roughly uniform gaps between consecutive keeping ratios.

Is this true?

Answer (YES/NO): NO